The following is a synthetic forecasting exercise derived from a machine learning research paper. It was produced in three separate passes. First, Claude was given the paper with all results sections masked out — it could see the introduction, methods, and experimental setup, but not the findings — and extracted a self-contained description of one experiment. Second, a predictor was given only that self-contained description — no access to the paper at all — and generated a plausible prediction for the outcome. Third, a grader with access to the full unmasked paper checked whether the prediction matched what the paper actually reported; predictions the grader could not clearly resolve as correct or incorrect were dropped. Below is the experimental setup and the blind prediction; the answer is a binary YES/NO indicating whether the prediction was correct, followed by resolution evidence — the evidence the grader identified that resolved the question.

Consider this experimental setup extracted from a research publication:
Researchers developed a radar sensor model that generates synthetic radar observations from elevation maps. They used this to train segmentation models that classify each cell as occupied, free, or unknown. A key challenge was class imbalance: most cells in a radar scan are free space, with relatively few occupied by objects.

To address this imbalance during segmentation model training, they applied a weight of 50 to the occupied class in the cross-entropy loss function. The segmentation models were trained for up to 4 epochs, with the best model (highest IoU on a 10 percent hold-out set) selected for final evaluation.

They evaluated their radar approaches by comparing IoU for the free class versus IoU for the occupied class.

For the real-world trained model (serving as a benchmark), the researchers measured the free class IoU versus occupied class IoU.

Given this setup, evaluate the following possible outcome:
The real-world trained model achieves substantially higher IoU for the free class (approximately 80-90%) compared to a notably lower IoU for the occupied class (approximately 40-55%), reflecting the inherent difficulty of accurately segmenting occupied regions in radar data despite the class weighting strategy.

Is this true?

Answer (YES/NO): NO